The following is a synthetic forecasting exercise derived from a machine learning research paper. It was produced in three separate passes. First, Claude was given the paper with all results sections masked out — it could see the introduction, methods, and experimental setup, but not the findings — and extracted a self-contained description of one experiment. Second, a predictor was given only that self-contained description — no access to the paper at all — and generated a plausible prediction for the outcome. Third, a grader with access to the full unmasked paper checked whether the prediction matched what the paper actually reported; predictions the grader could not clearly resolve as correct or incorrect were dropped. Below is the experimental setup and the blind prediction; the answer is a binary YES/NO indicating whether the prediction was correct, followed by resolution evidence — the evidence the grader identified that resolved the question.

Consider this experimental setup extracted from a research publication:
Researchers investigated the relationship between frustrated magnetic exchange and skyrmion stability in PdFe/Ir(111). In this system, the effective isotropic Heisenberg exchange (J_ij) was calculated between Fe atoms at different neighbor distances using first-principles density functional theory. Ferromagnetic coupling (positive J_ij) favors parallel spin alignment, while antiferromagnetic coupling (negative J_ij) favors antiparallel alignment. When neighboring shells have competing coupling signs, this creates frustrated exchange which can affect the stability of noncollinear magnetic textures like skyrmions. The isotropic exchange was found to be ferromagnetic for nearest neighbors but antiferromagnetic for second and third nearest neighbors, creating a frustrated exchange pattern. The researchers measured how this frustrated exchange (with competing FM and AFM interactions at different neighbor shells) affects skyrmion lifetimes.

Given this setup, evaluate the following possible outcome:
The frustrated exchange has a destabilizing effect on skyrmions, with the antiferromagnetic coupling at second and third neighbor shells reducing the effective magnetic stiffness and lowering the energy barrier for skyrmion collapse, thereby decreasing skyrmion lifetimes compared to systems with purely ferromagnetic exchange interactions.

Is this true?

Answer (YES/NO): NO